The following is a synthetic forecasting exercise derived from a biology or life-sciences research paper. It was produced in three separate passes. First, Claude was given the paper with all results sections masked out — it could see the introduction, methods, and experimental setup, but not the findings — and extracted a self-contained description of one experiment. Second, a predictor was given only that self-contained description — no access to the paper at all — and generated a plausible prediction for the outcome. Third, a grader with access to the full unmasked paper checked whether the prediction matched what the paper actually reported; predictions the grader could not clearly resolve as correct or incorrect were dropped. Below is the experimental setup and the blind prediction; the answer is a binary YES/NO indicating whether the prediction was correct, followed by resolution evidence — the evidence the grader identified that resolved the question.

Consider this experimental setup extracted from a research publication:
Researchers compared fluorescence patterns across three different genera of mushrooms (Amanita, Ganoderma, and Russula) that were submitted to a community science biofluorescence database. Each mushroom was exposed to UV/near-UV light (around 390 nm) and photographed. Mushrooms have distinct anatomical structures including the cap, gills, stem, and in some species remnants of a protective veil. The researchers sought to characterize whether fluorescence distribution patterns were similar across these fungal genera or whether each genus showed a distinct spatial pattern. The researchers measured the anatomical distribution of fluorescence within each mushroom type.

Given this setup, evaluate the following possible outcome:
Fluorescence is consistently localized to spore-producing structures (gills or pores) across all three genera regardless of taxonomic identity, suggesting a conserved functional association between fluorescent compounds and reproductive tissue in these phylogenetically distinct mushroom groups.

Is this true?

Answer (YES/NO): NO